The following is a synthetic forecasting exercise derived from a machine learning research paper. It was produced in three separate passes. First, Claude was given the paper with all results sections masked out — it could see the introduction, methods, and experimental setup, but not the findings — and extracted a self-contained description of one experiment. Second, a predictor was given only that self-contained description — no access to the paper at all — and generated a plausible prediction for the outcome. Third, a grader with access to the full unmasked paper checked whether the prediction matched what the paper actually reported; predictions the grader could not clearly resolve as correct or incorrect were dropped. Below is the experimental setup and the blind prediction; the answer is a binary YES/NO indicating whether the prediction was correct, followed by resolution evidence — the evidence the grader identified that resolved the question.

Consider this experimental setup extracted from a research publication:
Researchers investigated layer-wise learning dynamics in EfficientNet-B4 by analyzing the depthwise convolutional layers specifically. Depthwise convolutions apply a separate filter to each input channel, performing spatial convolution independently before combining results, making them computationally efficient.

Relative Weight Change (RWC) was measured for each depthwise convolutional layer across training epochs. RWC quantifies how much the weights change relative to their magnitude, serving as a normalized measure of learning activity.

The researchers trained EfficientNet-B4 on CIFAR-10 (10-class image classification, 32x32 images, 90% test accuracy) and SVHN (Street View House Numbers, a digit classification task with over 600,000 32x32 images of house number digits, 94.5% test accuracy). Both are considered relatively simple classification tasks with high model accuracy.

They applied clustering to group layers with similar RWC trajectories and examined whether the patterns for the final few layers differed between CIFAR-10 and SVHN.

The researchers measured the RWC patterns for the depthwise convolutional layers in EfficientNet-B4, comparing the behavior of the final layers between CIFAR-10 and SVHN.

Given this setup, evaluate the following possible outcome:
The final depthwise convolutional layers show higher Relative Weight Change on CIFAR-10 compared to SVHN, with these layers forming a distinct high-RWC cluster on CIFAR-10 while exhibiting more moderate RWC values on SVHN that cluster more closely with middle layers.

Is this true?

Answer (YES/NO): NO